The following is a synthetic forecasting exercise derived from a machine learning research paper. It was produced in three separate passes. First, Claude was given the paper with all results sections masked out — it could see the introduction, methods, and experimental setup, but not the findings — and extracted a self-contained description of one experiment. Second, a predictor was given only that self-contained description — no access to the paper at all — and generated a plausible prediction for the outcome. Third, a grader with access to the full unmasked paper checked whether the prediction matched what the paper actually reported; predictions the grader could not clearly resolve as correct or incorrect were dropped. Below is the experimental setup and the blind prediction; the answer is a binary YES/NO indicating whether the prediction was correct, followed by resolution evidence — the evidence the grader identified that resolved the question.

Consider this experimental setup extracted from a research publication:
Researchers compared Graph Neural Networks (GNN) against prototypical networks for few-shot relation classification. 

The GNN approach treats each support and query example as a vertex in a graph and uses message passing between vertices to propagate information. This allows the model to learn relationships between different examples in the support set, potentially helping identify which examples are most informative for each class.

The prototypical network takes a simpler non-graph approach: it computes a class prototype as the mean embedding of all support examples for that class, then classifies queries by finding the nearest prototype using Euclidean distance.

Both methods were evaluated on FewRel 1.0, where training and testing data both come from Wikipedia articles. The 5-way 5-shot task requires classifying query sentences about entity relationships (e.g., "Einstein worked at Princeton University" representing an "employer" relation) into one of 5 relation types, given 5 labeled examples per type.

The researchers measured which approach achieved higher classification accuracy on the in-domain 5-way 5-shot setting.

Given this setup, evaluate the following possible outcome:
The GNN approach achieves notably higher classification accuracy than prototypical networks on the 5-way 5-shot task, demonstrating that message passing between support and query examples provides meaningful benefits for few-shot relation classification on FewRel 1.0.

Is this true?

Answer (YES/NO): NO